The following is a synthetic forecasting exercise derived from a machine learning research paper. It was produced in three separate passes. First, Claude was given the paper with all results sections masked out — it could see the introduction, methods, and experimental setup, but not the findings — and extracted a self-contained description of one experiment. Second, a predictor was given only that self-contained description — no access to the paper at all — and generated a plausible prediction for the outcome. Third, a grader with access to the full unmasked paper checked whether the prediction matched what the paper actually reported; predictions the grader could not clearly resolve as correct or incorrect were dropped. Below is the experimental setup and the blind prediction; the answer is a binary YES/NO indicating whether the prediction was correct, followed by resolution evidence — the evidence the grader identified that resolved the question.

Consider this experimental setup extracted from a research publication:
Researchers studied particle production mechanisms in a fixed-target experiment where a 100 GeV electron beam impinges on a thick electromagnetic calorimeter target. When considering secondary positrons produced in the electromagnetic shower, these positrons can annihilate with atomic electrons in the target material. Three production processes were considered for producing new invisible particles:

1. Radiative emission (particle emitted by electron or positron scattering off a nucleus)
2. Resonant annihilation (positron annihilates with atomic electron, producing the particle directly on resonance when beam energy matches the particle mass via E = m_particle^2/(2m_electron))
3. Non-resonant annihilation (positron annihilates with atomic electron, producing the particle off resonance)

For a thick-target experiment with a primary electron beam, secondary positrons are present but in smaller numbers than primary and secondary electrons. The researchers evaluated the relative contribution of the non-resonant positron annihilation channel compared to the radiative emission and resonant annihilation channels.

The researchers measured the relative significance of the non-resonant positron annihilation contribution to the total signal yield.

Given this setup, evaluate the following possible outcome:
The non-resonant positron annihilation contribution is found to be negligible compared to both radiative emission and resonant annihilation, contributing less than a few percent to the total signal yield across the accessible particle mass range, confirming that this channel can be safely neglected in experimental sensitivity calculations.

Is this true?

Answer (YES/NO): YES